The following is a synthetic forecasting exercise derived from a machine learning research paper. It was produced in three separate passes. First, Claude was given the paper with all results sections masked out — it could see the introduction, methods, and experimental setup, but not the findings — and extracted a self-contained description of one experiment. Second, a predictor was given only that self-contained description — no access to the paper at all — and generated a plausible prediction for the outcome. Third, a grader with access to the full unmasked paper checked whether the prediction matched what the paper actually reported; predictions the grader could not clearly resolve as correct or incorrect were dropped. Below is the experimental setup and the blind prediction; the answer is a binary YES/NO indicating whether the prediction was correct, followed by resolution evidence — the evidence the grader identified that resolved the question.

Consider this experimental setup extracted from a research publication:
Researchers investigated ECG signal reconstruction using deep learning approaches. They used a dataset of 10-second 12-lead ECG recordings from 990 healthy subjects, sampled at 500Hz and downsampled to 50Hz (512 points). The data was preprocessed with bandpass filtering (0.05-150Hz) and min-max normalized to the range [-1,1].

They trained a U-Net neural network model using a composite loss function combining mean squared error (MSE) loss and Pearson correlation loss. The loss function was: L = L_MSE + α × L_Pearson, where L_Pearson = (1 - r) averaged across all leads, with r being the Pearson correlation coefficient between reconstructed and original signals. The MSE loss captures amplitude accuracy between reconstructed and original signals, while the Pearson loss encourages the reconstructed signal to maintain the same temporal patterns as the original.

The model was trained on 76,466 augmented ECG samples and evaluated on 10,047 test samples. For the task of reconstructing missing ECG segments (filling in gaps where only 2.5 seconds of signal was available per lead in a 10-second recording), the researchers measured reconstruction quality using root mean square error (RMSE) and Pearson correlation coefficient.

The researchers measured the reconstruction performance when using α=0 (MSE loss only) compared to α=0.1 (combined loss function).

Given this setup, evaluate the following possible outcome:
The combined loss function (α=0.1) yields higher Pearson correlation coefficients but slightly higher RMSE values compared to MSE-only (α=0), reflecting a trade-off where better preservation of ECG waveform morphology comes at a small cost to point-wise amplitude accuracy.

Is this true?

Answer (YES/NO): NO